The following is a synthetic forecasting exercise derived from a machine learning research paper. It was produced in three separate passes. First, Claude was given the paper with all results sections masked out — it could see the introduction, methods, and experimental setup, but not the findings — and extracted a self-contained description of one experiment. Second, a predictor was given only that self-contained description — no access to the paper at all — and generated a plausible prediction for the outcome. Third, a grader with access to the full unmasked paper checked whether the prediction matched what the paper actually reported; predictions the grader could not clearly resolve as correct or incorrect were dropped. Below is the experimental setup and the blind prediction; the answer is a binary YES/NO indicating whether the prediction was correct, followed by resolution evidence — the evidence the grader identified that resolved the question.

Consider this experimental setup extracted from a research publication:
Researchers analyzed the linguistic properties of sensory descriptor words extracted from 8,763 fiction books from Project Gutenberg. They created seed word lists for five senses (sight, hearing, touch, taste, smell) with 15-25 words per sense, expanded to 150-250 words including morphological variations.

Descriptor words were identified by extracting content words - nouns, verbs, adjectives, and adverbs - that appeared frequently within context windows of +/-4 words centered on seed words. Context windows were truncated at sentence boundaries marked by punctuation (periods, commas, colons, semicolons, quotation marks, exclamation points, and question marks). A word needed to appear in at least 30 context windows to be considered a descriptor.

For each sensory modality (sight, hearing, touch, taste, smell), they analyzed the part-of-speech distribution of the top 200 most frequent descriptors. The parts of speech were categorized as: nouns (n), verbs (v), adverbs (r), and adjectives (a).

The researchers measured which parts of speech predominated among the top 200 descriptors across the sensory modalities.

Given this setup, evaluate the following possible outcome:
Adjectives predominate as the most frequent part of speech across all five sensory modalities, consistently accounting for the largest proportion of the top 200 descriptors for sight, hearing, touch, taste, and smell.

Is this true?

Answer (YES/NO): NO